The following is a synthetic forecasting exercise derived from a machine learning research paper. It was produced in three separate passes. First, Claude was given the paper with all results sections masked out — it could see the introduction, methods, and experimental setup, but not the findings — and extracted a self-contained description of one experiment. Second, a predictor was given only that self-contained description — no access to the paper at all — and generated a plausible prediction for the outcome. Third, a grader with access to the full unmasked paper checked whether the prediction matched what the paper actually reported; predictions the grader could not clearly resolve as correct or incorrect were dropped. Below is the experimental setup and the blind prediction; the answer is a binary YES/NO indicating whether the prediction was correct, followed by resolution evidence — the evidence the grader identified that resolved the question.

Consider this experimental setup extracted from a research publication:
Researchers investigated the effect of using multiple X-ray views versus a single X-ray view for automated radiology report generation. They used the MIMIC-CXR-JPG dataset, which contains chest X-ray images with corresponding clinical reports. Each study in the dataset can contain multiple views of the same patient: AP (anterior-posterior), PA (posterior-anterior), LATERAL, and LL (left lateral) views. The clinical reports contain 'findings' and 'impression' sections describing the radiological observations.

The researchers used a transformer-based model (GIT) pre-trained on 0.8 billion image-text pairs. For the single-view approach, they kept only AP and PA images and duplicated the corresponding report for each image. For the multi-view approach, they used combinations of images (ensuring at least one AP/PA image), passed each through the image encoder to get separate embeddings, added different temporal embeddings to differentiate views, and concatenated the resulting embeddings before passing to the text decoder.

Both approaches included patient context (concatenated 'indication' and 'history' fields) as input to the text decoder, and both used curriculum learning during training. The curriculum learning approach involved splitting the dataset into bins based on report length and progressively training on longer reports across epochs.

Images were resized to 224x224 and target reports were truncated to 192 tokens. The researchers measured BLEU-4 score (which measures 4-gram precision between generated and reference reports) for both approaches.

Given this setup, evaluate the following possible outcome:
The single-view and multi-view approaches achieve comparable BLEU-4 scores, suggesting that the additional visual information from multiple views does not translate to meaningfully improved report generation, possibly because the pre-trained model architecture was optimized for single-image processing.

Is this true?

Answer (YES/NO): NO